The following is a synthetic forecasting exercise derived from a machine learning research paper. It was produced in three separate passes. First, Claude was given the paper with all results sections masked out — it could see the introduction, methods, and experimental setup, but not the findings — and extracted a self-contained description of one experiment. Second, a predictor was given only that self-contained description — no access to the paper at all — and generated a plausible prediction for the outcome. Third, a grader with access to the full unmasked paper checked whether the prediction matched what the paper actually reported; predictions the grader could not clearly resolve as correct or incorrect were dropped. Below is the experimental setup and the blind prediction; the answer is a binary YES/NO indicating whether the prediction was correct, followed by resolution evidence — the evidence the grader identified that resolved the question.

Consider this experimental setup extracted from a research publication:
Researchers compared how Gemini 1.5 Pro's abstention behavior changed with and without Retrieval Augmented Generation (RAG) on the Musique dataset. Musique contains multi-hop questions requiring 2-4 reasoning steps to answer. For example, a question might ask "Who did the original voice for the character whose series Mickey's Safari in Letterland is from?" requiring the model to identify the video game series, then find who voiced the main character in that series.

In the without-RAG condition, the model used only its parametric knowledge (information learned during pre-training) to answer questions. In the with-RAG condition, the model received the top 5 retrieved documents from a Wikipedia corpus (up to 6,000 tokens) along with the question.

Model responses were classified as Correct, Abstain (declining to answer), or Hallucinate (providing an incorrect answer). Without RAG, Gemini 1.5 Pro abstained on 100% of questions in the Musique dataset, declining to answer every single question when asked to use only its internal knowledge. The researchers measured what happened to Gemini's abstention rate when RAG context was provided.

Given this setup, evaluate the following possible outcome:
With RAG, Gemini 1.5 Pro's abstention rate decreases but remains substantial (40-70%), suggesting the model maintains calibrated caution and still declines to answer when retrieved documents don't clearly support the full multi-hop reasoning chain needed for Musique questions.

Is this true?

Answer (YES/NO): NO